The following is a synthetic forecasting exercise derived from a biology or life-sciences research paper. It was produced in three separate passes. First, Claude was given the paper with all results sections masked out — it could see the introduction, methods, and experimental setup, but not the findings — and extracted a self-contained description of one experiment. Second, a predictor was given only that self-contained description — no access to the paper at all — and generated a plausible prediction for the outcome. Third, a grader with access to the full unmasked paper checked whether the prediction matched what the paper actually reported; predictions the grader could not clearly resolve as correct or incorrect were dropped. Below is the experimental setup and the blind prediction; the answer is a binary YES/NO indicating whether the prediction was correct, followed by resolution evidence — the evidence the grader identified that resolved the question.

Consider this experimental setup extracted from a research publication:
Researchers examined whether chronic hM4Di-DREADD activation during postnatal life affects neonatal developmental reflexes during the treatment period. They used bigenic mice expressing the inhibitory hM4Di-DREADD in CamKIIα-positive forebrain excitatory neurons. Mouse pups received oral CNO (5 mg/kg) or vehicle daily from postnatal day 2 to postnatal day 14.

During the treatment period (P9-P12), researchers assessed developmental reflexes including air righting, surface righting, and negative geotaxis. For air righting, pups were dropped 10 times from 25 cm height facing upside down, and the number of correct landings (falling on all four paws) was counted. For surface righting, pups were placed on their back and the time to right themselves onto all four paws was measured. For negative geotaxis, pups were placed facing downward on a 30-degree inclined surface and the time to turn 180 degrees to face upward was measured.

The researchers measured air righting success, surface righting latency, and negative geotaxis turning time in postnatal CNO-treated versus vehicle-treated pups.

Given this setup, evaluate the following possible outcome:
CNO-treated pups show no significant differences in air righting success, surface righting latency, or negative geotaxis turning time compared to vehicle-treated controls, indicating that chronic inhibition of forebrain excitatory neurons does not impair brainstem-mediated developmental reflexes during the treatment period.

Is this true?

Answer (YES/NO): YES